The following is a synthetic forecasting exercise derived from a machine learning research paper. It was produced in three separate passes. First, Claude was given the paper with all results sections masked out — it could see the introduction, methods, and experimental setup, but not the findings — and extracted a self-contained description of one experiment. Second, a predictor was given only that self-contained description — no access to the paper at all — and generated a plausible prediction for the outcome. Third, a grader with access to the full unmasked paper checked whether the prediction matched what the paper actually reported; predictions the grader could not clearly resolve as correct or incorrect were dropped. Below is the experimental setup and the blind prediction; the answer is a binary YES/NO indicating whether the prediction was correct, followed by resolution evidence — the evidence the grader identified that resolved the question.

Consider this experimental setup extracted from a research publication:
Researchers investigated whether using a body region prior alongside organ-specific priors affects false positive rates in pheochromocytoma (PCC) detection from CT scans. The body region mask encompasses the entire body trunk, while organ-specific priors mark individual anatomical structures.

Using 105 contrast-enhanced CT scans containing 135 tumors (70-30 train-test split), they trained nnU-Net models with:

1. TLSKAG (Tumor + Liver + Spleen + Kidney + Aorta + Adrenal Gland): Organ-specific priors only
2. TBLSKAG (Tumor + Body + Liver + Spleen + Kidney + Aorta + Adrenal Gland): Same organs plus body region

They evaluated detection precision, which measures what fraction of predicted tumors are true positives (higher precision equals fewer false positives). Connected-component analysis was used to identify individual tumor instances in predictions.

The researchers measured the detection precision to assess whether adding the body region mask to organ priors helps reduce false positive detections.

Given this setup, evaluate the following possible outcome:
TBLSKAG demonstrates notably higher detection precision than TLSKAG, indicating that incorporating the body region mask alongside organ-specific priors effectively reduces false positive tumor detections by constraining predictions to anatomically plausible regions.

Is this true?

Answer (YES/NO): NO